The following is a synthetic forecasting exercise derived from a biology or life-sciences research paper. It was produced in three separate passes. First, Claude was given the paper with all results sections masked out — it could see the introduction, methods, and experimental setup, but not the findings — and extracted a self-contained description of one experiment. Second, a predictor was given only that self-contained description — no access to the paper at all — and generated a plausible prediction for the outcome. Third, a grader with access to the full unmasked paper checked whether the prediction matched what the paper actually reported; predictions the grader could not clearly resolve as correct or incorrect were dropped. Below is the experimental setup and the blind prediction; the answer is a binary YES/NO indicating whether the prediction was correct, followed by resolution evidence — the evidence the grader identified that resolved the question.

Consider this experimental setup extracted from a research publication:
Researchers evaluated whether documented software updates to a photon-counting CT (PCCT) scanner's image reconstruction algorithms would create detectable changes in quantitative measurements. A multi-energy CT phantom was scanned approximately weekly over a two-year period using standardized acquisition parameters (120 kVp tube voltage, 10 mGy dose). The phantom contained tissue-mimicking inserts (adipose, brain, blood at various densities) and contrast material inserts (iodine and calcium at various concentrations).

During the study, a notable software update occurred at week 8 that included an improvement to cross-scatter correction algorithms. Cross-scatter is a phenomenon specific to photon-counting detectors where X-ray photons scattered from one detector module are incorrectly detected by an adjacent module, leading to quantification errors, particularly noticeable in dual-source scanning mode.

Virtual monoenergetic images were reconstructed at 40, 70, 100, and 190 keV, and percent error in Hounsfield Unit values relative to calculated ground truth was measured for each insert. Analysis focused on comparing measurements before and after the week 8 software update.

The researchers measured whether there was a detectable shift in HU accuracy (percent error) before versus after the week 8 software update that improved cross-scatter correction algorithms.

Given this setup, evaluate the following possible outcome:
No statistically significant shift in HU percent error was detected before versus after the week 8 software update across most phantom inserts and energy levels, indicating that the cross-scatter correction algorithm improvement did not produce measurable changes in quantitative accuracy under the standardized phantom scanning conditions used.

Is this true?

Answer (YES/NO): NO